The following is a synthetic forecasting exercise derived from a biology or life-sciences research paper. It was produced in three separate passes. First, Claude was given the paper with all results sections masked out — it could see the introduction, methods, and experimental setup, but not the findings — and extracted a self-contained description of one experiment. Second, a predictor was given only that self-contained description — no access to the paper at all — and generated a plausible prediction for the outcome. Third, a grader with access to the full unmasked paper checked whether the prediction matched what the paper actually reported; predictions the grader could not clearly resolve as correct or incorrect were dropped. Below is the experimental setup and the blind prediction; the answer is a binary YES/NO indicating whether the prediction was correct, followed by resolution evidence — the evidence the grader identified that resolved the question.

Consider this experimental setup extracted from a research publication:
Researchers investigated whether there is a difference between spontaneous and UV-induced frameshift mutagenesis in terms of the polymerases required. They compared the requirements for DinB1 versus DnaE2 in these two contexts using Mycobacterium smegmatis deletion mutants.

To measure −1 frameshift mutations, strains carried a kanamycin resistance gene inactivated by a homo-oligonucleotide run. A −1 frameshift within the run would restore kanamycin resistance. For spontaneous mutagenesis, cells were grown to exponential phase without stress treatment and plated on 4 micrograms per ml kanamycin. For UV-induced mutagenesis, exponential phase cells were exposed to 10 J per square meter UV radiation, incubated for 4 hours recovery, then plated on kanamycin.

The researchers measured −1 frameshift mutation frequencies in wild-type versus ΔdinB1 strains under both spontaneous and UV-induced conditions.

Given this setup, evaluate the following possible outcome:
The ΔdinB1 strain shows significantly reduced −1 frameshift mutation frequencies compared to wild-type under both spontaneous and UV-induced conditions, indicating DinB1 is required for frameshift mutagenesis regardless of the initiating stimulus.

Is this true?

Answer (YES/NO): NO